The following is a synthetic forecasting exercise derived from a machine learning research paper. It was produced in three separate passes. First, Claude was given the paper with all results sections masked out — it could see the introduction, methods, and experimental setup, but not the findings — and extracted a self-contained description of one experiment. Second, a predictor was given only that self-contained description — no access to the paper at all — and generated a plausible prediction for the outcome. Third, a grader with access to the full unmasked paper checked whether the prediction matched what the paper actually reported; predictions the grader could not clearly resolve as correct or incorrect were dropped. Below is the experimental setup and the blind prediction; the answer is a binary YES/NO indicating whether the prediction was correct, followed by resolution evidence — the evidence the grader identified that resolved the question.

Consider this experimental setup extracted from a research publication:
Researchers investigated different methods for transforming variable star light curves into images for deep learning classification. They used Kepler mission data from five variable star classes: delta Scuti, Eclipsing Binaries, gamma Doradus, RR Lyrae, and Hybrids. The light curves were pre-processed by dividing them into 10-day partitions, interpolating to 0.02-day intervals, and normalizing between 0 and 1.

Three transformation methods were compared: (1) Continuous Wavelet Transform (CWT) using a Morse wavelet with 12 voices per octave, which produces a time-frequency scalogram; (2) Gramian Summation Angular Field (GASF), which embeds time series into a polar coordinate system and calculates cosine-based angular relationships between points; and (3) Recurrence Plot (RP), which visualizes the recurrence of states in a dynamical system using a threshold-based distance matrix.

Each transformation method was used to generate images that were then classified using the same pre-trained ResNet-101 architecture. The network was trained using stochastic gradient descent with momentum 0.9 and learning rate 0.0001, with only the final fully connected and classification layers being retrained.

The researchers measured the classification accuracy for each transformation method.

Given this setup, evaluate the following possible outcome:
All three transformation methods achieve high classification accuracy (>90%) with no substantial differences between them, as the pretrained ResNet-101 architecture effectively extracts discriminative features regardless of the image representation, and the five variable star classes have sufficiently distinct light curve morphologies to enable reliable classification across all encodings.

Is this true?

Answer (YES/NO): NO